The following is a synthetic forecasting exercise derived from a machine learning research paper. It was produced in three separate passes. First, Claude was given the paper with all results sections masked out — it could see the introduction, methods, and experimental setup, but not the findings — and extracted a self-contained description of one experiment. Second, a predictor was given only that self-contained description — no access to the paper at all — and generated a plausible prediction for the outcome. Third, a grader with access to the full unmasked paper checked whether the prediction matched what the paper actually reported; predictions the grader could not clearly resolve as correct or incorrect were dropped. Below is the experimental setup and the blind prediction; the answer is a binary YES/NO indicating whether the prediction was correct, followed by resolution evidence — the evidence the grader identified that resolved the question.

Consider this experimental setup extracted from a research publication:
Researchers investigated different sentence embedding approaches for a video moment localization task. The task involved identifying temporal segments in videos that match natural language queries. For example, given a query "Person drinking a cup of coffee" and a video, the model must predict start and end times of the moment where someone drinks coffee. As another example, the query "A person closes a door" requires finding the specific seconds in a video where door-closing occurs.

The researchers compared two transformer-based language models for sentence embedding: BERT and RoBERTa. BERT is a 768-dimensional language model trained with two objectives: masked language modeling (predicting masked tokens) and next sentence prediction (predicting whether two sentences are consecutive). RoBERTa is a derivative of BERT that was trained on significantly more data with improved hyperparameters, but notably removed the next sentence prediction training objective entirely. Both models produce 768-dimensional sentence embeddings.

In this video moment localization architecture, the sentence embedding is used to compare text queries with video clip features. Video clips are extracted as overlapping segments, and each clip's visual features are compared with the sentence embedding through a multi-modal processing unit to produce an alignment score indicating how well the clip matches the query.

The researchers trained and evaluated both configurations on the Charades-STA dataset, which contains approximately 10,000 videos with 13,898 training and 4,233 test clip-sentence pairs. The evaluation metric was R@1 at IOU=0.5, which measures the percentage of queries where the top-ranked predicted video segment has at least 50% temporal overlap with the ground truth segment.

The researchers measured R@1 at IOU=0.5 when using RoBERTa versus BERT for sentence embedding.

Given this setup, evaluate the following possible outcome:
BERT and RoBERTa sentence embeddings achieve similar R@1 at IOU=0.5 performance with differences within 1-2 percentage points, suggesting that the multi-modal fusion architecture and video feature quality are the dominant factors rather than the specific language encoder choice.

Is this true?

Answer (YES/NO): NO